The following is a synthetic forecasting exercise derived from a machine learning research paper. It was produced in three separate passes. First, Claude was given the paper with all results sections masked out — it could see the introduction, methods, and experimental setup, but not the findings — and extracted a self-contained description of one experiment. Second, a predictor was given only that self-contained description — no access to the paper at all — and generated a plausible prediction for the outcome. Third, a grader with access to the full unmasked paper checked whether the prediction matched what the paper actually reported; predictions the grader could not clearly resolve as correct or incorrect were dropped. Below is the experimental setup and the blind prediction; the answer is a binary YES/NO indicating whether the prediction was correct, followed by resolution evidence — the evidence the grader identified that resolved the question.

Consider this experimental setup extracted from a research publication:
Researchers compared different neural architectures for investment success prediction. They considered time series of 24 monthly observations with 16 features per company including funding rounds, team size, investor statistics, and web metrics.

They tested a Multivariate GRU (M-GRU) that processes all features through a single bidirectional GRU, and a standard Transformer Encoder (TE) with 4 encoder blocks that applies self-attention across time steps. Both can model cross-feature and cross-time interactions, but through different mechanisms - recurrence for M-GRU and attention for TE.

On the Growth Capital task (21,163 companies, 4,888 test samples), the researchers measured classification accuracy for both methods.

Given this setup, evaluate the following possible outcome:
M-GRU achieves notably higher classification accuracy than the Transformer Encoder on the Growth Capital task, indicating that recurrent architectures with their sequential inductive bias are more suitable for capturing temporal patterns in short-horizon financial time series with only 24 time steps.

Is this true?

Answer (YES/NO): NO